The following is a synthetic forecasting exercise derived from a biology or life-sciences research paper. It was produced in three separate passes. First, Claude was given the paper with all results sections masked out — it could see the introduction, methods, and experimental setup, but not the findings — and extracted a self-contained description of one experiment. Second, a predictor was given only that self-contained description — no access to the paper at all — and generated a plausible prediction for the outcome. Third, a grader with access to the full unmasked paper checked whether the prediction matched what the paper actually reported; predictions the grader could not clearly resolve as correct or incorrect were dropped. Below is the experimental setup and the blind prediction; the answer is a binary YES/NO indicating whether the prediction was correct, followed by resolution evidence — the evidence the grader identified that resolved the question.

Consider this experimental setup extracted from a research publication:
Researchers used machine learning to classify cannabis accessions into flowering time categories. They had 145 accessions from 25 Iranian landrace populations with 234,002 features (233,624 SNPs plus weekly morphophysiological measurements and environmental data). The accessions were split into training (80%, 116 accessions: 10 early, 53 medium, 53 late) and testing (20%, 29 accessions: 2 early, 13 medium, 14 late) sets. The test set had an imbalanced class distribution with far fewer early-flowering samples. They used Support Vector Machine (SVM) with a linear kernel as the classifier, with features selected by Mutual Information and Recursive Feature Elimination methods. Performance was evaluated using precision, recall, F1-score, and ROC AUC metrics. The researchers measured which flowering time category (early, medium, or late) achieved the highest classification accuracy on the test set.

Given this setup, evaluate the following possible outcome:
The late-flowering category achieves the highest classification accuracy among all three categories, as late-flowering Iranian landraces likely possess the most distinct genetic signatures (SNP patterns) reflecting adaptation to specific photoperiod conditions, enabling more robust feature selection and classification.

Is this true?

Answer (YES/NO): NO